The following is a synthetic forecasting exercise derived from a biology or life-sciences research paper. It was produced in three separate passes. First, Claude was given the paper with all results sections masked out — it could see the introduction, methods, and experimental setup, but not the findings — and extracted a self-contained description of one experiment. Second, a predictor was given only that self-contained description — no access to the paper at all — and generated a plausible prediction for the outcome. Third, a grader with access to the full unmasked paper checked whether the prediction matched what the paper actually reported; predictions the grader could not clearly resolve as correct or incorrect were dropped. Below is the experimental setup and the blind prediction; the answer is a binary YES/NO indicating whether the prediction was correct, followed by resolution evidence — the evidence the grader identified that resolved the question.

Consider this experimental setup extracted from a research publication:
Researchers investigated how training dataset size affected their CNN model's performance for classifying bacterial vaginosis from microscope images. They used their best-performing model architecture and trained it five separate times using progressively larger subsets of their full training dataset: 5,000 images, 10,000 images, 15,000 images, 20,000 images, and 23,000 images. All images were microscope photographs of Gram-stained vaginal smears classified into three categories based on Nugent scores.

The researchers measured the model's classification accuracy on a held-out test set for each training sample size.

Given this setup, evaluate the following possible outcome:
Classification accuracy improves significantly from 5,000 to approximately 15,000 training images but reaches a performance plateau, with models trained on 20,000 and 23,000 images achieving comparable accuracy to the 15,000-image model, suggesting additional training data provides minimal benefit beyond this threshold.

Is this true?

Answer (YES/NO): NO